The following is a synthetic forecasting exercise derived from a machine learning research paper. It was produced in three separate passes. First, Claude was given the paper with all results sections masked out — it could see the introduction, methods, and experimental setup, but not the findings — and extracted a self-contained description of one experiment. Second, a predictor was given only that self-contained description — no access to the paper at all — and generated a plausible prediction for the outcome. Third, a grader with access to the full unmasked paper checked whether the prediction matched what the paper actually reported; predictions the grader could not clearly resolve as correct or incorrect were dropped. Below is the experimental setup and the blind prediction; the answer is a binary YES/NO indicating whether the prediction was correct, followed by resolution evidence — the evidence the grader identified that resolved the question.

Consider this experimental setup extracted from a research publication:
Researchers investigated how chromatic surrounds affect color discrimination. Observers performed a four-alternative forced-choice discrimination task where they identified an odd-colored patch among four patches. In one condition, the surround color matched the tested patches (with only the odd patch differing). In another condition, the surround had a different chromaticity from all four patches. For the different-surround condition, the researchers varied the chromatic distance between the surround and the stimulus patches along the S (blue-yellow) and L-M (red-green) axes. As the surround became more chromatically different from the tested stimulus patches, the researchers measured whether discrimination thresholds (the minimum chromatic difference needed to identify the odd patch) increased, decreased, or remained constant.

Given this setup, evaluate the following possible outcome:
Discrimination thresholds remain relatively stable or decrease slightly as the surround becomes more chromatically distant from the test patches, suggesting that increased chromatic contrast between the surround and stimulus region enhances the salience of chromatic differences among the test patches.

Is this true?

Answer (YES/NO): NO